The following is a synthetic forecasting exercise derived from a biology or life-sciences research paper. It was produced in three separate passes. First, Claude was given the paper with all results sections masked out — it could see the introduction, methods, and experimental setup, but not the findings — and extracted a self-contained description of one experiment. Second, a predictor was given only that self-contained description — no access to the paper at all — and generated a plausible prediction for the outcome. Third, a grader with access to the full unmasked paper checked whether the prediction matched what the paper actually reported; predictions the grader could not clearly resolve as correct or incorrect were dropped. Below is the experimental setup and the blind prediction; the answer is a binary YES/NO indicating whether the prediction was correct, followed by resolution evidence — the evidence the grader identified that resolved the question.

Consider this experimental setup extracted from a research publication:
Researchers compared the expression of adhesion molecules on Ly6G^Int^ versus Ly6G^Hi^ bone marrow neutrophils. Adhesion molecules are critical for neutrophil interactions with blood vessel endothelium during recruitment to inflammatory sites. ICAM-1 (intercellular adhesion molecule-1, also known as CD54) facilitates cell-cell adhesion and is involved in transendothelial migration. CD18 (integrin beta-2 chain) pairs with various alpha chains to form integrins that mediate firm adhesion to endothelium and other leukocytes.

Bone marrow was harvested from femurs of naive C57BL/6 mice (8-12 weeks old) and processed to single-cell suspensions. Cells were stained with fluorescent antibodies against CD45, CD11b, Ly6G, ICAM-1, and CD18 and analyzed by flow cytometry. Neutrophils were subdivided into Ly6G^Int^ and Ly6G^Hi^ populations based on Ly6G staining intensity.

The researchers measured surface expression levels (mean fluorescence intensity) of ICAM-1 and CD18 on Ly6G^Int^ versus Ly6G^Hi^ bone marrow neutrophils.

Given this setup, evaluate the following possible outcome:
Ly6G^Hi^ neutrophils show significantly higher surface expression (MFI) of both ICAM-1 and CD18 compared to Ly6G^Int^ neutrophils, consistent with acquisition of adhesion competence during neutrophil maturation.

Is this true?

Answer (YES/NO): YES